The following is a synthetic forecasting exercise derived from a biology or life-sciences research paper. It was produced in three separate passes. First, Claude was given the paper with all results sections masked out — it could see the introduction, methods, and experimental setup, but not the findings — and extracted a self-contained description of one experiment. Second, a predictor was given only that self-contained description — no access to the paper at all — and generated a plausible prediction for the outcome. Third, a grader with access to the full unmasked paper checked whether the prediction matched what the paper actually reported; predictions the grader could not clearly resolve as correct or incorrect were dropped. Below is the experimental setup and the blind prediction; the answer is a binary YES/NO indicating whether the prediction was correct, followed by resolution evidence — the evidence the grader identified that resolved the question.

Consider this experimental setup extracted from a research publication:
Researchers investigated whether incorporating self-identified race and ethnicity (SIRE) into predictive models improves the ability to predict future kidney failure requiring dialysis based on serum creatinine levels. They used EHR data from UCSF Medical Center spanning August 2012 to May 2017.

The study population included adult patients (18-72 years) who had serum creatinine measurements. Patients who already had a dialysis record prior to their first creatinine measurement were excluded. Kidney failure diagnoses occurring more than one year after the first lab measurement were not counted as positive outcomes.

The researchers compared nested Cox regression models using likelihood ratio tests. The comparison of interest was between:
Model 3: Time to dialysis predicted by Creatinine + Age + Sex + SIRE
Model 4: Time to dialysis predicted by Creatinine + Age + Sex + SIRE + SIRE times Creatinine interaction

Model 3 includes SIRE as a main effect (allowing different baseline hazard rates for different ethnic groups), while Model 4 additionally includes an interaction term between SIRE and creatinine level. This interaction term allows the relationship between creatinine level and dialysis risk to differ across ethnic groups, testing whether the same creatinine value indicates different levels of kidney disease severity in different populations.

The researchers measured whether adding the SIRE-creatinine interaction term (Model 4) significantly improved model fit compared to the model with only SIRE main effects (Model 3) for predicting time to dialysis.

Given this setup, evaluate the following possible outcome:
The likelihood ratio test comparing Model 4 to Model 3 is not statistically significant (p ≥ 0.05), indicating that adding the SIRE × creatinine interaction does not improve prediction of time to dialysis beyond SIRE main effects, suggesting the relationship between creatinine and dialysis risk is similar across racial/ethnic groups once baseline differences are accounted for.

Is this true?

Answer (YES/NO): NO